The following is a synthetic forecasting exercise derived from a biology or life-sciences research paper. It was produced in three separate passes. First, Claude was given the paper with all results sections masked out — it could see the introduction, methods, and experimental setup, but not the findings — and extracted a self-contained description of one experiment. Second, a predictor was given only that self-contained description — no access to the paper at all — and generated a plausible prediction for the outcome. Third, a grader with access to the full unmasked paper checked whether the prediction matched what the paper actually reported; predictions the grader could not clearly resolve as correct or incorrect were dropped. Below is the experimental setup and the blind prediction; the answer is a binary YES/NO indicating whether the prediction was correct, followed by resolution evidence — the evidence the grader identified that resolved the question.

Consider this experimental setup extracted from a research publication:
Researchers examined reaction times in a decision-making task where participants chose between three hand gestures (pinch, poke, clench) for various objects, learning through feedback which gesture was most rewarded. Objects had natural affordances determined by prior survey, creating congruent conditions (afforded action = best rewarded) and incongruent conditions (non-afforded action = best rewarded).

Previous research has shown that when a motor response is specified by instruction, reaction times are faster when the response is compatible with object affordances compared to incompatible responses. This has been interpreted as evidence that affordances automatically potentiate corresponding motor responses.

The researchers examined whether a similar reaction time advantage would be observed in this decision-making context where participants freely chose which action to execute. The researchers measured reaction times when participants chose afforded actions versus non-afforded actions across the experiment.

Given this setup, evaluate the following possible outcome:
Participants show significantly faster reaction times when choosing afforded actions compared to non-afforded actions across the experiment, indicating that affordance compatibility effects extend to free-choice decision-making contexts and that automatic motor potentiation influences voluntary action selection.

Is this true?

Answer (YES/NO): YES